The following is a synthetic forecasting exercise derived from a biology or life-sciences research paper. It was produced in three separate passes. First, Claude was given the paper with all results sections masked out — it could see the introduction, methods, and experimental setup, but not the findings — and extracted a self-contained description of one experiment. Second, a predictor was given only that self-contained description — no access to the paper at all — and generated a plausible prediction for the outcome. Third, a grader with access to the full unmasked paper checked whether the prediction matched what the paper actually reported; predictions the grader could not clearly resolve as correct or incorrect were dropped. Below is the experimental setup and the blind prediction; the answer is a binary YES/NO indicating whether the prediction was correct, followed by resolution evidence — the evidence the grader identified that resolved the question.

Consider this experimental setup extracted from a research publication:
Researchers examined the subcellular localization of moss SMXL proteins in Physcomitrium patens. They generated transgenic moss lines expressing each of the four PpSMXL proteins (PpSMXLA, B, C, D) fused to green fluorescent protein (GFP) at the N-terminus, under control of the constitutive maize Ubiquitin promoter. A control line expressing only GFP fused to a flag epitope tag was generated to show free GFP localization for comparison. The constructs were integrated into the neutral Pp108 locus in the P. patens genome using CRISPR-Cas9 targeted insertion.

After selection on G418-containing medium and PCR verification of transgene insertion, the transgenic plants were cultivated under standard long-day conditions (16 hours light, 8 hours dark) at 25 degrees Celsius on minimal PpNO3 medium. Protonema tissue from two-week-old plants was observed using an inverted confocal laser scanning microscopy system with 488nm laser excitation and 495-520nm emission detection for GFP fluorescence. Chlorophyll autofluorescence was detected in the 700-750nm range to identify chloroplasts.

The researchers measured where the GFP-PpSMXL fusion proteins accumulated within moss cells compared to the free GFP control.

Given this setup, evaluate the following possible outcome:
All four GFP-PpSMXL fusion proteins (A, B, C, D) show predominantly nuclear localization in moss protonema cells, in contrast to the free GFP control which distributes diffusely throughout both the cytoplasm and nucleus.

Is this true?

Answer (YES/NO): NO